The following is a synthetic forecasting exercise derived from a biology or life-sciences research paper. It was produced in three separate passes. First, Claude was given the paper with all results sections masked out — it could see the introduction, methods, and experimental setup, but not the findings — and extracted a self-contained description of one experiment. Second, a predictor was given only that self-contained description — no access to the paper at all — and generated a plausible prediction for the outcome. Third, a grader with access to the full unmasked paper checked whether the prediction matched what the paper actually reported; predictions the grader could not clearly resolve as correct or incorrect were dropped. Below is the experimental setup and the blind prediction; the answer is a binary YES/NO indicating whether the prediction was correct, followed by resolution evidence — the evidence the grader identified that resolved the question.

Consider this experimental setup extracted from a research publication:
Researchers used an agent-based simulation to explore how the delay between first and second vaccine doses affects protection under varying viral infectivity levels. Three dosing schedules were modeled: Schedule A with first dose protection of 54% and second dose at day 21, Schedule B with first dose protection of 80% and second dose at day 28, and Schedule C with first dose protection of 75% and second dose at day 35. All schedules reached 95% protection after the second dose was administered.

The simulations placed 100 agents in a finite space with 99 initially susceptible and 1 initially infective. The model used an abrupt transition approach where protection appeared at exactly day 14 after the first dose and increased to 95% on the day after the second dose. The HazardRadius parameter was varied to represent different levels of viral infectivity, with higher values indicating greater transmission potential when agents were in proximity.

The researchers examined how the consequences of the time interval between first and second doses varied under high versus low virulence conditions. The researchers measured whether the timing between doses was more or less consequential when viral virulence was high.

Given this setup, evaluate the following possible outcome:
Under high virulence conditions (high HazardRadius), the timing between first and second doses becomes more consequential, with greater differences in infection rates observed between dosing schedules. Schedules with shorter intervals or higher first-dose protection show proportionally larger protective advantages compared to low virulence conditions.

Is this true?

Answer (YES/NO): NO